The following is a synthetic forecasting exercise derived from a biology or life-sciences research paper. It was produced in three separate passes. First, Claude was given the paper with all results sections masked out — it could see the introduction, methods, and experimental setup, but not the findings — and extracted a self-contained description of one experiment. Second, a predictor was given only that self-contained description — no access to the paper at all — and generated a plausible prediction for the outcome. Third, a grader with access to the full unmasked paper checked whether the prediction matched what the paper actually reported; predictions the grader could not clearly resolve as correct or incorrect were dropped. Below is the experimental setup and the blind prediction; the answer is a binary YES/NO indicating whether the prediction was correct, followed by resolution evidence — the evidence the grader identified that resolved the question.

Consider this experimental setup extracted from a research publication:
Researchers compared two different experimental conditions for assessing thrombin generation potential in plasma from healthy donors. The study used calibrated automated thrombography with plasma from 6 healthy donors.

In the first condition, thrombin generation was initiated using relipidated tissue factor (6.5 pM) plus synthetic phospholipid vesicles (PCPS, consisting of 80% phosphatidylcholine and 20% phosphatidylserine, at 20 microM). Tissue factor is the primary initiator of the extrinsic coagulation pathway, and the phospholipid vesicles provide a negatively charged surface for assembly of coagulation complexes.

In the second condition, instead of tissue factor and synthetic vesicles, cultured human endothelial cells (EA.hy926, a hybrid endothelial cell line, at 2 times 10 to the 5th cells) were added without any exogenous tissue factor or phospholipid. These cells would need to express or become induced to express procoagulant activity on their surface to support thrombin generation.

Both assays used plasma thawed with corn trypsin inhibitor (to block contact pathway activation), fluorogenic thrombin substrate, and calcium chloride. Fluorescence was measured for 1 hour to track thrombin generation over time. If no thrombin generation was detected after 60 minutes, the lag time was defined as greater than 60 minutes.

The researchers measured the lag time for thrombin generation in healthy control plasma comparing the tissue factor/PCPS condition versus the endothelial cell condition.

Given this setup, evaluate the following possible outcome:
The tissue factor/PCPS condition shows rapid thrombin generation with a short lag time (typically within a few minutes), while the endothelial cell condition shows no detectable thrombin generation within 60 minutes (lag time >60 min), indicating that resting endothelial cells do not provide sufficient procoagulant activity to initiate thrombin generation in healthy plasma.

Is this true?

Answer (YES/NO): YES